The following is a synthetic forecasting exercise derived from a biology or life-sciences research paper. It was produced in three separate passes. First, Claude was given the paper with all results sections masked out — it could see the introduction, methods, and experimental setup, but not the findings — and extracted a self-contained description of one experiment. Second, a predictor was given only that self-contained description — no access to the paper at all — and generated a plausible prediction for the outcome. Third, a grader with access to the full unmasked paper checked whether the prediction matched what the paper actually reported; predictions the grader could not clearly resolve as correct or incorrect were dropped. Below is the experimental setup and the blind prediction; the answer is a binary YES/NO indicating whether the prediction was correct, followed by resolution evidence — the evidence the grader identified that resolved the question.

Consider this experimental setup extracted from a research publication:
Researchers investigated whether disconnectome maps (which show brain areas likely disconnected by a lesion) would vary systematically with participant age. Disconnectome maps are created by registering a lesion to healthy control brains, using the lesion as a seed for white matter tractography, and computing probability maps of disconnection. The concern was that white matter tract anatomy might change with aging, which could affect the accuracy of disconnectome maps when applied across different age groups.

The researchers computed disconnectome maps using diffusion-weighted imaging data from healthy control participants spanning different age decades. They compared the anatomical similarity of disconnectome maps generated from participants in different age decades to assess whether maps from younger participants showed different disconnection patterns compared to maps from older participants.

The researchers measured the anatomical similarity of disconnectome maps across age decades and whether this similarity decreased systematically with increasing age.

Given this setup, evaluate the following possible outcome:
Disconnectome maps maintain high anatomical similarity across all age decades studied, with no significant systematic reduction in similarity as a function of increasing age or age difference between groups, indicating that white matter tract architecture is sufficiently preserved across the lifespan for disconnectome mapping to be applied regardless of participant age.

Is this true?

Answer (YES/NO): YES